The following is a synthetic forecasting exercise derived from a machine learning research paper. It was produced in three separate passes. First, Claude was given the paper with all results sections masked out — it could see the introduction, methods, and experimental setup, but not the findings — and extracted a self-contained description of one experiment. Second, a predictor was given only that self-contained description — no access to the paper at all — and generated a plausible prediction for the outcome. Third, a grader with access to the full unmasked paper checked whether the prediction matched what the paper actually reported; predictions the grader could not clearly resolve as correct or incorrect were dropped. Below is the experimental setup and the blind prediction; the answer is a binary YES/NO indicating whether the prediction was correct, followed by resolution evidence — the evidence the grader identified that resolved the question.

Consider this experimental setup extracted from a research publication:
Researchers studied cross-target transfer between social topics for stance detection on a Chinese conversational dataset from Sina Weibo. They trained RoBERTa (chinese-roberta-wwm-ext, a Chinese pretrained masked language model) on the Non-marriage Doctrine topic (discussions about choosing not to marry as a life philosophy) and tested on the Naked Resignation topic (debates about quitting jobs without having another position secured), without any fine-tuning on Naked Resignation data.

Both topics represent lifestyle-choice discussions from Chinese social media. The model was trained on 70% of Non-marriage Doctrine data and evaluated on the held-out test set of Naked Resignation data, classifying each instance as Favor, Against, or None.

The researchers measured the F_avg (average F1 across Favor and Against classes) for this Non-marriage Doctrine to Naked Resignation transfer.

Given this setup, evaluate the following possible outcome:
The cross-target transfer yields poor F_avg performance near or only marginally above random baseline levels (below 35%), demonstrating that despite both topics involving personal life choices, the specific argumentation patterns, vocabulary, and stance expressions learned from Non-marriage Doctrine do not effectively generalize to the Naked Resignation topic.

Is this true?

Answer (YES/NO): NO